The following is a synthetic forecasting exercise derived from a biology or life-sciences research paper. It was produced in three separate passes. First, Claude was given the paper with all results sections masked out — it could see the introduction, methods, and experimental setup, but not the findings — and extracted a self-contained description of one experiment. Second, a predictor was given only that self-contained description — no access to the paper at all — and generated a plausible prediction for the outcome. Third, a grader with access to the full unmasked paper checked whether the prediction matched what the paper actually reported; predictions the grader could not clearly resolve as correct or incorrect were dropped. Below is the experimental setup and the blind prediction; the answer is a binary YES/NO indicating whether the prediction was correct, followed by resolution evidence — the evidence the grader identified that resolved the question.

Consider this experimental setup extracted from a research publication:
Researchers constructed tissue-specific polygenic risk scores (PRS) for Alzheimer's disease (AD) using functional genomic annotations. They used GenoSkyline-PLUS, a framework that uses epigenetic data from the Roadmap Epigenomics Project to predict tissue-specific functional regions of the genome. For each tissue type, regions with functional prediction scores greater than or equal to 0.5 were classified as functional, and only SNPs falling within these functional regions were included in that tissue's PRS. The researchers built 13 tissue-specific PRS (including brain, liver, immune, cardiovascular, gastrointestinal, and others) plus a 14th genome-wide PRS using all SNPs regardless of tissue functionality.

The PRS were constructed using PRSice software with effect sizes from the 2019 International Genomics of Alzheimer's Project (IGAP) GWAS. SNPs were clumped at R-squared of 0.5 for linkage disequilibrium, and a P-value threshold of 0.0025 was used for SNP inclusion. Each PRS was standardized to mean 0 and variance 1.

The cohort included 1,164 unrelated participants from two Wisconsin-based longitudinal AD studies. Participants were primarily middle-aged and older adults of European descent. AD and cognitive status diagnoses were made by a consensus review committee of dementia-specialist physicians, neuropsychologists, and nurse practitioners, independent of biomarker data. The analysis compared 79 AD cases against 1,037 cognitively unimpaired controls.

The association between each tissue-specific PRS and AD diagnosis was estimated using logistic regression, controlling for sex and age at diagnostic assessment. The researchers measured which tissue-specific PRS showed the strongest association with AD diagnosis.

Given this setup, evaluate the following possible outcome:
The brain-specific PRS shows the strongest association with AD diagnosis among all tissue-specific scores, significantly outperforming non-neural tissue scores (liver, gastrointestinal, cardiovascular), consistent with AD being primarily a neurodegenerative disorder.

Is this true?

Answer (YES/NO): NO